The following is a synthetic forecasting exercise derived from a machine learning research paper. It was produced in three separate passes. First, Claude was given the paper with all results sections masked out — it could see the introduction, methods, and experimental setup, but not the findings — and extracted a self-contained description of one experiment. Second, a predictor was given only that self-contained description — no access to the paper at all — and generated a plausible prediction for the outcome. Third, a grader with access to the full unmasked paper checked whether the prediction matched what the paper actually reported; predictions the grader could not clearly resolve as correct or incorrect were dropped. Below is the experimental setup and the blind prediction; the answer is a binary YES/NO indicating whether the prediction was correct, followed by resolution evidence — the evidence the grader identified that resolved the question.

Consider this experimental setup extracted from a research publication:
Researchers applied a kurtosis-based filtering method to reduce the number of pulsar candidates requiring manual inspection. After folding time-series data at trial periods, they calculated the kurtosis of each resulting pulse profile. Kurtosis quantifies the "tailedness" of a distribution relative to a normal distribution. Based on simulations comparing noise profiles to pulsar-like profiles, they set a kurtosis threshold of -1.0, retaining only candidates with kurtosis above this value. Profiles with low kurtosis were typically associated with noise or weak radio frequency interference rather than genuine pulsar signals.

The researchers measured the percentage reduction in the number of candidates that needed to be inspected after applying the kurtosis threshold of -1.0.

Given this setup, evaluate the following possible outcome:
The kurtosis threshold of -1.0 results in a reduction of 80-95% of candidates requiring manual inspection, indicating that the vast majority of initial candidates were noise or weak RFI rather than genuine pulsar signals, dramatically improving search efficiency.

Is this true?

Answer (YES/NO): YES